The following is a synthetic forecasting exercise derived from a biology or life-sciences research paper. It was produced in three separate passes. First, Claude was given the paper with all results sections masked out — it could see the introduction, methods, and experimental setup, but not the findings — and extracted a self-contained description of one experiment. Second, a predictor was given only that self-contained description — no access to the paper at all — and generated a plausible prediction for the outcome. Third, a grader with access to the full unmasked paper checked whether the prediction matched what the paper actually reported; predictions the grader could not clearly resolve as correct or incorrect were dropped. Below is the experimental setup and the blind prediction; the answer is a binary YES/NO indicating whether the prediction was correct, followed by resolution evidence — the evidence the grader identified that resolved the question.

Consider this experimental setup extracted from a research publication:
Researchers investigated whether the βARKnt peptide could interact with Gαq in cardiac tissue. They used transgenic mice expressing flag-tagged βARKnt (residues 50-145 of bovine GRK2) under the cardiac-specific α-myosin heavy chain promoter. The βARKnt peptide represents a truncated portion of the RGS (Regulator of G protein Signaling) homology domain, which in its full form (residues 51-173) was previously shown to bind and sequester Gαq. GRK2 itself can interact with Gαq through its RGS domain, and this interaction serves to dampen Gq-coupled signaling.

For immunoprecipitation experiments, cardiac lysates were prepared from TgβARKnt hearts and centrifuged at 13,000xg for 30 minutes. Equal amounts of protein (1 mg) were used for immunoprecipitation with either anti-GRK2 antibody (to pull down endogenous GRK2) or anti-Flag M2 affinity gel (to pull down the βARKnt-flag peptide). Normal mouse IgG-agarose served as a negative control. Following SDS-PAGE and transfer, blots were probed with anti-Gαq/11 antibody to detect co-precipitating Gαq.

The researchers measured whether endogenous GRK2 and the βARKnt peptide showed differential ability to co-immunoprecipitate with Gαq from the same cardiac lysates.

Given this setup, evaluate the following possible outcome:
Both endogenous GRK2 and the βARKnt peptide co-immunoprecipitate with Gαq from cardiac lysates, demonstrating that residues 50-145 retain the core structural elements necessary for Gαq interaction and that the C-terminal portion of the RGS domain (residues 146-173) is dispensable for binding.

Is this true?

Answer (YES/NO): NO